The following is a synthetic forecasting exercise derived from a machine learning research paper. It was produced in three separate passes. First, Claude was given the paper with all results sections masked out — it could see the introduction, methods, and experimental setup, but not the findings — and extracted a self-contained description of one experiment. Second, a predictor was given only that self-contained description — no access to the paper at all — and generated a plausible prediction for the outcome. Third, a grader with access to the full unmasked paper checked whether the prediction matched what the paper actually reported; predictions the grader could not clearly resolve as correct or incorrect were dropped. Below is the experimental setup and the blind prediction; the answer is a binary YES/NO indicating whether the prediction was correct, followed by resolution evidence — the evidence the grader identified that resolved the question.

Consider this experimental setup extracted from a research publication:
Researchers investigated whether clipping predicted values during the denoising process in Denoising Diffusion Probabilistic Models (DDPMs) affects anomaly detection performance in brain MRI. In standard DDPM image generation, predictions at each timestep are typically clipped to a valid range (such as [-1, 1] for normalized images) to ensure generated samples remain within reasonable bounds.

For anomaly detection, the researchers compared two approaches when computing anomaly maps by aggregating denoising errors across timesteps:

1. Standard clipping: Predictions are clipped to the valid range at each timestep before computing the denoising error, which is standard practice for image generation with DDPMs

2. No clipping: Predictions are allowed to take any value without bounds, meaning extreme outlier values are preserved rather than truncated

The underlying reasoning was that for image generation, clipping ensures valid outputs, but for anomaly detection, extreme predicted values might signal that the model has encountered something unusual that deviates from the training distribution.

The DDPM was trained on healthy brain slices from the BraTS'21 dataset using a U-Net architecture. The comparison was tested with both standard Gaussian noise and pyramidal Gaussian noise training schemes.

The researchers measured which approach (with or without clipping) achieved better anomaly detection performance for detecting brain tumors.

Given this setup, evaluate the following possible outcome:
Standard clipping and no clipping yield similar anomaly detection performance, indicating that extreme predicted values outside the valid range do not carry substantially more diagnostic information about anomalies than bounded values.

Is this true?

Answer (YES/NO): NO